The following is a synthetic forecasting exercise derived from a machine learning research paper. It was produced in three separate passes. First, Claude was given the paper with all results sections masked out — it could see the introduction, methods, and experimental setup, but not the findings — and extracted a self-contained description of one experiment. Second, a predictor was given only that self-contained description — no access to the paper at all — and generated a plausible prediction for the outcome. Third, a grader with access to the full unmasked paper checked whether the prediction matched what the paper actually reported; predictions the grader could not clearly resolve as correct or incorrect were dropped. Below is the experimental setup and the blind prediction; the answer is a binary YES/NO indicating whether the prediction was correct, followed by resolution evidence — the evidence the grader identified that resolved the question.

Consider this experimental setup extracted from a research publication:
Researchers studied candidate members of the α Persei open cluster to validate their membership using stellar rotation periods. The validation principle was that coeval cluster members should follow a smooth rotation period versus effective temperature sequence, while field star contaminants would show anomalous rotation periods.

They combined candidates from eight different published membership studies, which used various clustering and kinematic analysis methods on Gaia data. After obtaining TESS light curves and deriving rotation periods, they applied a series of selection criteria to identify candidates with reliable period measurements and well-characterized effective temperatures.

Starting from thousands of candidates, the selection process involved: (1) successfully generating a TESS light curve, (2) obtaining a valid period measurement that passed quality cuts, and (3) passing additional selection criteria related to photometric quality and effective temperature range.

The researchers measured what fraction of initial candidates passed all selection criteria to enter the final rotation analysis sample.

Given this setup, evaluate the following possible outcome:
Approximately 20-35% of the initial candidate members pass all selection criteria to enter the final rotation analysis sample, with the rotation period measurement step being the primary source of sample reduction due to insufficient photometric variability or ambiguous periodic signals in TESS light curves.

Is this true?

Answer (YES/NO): NO